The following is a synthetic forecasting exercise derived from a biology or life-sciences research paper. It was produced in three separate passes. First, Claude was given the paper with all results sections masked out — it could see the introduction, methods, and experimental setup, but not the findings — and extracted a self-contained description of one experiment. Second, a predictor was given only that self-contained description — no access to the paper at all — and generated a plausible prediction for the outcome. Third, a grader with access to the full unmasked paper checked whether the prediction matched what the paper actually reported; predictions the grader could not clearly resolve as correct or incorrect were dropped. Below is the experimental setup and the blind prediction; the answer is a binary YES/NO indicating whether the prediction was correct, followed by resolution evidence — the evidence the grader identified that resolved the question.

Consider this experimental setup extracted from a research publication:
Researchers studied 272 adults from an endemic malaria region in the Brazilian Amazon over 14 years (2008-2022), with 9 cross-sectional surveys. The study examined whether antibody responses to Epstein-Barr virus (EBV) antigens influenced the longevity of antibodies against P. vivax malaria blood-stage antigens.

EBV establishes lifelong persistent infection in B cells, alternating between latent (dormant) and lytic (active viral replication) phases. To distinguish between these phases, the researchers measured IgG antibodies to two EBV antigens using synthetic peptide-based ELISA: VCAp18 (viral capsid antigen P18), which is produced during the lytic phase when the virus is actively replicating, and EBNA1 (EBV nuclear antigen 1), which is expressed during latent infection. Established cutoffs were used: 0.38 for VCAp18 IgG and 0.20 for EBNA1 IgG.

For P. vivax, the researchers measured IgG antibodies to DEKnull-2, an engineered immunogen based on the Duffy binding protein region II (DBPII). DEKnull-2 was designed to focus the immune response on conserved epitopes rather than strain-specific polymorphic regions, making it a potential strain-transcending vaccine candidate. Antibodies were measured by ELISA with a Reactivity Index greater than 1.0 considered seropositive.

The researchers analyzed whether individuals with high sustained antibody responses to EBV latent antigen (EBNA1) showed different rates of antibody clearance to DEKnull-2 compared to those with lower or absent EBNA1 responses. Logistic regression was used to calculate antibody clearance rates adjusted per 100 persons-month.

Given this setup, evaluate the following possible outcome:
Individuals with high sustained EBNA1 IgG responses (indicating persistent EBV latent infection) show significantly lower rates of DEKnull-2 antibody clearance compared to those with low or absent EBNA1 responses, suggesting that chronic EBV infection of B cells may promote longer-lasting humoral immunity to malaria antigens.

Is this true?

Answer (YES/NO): NO